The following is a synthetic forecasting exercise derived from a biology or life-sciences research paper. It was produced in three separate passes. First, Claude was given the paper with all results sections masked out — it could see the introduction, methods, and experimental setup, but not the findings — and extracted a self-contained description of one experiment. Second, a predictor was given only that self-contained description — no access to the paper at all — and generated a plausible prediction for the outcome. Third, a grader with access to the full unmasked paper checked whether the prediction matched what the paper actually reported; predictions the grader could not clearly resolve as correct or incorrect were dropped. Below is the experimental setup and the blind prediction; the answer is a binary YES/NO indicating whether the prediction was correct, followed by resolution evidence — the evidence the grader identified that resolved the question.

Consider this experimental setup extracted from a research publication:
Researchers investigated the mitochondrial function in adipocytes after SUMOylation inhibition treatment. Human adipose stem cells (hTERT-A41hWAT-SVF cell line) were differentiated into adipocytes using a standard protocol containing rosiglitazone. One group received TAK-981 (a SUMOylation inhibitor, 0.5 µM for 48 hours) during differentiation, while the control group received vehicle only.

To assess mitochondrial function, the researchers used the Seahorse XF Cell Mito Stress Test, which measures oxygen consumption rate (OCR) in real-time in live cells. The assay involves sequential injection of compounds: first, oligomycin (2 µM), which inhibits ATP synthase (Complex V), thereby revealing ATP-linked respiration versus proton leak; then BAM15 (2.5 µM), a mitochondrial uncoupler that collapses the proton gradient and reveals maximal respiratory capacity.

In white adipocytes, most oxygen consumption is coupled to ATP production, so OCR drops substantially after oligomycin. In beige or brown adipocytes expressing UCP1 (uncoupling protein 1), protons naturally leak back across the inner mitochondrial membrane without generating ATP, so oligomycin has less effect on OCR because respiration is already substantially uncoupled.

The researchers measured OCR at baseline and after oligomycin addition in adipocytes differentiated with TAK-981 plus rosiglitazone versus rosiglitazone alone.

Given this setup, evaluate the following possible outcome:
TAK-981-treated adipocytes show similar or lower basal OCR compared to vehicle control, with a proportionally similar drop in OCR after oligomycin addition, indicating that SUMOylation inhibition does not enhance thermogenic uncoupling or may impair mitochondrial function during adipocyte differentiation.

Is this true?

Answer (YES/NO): NO